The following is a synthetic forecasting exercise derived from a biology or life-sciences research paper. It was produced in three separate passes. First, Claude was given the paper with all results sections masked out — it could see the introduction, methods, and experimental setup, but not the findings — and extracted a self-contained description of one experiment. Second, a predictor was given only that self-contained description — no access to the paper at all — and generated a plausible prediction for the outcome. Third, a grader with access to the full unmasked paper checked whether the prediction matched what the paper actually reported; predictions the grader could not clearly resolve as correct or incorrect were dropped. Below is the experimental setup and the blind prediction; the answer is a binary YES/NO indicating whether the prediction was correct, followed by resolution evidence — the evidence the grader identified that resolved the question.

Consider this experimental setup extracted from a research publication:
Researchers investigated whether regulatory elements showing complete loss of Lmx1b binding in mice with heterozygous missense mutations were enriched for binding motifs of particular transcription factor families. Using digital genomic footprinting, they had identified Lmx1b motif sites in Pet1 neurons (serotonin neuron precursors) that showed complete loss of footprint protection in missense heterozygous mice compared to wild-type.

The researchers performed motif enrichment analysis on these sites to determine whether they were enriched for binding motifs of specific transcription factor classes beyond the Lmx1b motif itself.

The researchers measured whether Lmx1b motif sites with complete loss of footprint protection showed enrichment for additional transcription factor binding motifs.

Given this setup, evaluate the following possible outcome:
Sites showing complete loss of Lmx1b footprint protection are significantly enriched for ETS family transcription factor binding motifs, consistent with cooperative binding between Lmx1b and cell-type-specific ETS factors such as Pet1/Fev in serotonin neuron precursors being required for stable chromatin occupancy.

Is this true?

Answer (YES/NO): NO